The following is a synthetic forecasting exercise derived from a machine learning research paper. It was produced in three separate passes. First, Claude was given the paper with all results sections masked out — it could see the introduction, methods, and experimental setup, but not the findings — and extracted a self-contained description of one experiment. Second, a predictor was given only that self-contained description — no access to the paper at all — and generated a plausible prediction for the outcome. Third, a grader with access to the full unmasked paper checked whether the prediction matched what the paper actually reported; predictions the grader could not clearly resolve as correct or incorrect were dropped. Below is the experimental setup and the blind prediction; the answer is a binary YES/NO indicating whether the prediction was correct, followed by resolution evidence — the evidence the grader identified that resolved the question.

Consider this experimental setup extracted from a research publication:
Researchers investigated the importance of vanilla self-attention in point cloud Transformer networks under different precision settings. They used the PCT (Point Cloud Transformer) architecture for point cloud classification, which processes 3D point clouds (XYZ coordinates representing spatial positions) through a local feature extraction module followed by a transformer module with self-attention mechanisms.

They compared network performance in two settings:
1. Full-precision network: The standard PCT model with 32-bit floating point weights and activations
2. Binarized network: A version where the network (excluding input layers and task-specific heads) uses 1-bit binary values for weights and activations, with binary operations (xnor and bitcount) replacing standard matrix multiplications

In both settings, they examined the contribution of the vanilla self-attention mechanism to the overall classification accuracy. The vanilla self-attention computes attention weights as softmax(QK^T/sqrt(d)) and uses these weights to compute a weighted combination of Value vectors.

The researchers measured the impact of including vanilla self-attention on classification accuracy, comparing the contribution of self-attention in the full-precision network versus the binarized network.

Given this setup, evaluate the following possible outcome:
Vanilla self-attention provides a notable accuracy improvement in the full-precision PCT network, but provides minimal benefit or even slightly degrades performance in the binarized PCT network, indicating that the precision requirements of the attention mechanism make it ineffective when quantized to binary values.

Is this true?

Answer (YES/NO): NO